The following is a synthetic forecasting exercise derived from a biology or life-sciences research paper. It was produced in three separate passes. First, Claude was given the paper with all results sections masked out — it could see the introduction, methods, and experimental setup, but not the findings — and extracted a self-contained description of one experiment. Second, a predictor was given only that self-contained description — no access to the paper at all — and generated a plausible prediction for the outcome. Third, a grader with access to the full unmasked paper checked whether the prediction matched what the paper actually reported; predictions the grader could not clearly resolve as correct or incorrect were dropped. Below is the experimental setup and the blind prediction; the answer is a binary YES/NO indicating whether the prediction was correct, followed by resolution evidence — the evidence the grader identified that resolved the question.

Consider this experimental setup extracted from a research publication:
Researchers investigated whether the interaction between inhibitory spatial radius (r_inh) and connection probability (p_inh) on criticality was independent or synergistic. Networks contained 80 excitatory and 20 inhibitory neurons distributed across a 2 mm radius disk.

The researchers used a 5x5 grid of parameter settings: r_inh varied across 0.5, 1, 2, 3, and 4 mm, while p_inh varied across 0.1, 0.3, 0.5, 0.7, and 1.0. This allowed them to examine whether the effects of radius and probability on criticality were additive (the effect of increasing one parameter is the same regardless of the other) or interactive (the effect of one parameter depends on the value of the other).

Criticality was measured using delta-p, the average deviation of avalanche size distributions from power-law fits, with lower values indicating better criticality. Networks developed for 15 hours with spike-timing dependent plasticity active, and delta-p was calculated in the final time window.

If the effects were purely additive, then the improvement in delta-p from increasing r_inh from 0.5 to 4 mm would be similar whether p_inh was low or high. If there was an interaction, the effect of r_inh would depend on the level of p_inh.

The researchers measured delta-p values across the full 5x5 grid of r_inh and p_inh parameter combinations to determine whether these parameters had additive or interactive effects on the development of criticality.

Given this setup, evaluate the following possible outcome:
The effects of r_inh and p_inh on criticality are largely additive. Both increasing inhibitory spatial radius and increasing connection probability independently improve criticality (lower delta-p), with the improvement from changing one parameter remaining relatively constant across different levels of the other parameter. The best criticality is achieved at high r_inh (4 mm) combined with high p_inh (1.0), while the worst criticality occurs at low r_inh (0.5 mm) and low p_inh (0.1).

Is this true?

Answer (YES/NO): NO